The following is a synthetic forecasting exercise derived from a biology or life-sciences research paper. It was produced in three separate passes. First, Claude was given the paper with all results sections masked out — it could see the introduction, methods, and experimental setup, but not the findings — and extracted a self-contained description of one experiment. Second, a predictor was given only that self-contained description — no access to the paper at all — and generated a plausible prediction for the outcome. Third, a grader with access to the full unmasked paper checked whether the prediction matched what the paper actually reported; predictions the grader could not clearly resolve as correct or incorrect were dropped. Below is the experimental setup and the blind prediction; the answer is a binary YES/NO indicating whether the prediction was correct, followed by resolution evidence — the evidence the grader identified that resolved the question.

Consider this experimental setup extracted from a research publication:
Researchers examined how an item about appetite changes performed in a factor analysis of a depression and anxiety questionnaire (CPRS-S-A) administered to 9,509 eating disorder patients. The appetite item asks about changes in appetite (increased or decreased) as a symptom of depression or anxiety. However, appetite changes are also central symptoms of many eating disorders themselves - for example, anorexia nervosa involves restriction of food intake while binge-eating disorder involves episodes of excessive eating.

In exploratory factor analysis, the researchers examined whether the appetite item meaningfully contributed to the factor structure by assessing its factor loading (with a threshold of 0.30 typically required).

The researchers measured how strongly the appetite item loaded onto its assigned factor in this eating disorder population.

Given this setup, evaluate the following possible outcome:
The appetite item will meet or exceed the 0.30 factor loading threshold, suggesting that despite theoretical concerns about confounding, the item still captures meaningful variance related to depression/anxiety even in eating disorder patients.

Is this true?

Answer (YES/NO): YES